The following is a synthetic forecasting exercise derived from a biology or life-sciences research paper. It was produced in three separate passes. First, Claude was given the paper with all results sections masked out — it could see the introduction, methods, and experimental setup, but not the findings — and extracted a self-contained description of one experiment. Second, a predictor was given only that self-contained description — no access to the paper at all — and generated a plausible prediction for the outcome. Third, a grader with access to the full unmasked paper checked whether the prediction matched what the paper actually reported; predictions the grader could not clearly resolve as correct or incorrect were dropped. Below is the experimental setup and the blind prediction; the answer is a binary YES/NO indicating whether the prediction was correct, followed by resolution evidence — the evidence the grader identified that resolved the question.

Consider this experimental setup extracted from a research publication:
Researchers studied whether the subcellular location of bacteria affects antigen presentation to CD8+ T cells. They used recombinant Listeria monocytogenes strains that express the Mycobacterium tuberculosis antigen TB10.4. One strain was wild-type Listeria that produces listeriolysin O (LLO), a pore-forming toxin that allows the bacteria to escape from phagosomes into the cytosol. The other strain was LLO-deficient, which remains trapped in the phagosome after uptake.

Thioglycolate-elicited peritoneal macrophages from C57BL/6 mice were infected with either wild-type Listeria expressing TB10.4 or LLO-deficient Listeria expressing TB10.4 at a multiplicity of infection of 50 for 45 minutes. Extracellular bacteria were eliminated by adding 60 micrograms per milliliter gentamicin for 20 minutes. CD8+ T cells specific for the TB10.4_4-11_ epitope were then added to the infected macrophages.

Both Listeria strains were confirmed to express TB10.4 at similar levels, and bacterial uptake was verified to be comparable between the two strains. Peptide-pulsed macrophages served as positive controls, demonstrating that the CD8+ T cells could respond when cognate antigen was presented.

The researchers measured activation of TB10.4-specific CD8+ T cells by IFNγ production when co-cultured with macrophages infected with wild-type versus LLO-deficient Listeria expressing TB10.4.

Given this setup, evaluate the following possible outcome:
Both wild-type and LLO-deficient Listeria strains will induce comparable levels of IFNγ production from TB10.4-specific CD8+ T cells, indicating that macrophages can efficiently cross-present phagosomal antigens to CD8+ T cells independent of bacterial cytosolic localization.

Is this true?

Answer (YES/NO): NO